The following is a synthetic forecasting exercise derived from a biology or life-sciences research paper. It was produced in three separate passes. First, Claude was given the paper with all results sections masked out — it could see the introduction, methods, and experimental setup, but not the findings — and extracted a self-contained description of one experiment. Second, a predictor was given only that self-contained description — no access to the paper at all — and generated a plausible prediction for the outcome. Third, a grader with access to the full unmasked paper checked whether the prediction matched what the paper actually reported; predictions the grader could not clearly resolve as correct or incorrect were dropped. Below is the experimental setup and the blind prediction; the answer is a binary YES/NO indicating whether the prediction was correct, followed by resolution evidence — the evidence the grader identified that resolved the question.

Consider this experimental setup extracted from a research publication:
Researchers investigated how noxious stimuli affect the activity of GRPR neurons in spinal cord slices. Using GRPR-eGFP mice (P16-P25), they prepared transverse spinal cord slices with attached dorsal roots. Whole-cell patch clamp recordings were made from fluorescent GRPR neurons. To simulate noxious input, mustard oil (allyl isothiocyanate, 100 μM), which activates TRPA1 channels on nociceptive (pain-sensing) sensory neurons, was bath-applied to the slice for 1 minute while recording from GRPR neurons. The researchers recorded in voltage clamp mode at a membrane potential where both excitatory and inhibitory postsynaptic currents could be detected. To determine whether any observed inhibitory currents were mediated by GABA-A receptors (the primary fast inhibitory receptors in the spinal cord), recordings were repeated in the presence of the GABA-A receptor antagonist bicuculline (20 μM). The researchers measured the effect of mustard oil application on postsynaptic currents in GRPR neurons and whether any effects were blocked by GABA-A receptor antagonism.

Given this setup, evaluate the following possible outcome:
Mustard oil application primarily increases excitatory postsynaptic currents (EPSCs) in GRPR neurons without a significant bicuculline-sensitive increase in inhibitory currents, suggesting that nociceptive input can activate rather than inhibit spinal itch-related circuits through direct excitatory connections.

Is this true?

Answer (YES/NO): NO